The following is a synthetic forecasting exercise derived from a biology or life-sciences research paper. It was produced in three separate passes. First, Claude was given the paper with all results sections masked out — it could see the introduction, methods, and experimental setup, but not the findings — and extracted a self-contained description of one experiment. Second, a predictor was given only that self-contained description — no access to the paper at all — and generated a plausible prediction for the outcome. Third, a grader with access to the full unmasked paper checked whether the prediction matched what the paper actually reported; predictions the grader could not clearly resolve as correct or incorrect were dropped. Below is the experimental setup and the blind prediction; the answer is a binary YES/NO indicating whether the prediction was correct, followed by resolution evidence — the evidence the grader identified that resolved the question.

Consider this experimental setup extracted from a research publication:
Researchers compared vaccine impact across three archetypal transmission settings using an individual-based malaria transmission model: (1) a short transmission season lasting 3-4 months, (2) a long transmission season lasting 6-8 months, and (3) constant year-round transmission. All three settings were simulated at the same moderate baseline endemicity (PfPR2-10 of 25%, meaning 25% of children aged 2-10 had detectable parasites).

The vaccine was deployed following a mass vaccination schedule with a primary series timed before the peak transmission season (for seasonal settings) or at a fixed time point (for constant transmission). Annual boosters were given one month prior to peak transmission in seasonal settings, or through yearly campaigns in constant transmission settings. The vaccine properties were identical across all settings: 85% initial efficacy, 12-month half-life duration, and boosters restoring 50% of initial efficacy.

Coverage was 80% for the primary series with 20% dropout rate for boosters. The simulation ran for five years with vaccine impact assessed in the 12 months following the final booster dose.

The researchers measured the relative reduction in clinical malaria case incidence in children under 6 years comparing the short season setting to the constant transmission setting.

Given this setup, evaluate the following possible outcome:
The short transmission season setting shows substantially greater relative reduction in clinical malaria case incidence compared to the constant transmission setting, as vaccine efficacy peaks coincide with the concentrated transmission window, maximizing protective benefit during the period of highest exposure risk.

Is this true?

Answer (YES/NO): NO